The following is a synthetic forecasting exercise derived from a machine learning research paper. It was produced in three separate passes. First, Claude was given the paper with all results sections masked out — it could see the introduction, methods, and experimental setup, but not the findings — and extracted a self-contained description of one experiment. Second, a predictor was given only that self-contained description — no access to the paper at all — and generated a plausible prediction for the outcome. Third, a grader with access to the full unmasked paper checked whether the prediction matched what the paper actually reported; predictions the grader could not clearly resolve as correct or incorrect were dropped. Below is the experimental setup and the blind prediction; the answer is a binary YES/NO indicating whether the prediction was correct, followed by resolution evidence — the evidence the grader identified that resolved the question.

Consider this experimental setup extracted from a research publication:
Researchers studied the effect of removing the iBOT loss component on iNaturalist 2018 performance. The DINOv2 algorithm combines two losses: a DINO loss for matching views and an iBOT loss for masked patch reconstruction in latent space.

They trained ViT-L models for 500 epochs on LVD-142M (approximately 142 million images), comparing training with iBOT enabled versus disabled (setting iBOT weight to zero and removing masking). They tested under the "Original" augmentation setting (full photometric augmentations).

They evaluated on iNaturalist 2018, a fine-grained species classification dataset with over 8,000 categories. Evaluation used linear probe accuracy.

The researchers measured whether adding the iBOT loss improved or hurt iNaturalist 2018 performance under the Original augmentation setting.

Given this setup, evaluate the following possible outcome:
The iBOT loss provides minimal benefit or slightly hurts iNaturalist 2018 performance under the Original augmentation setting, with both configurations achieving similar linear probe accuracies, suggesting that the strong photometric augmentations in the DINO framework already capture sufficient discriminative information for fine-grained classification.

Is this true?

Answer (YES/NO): YES